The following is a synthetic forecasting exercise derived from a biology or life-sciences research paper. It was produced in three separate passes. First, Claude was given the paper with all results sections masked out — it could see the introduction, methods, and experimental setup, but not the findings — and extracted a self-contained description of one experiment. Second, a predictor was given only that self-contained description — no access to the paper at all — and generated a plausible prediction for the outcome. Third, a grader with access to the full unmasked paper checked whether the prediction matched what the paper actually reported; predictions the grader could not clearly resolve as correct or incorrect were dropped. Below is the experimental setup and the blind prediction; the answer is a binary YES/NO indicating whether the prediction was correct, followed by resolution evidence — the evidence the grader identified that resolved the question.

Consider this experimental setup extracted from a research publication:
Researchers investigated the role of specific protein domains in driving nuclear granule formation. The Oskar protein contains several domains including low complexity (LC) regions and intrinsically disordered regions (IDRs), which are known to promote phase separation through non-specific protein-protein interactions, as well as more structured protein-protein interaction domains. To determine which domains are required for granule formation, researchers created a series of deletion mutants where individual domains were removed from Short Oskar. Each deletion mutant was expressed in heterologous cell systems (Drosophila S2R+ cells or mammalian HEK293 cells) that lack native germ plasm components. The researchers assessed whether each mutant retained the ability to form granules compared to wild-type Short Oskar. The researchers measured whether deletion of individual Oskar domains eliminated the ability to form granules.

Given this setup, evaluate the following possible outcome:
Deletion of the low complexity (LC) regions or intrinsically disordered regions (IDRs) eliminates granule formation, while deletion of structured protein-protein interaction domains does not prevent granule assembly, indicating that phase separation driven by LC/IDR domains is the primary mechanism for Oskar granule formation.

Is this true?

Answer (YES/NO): NO